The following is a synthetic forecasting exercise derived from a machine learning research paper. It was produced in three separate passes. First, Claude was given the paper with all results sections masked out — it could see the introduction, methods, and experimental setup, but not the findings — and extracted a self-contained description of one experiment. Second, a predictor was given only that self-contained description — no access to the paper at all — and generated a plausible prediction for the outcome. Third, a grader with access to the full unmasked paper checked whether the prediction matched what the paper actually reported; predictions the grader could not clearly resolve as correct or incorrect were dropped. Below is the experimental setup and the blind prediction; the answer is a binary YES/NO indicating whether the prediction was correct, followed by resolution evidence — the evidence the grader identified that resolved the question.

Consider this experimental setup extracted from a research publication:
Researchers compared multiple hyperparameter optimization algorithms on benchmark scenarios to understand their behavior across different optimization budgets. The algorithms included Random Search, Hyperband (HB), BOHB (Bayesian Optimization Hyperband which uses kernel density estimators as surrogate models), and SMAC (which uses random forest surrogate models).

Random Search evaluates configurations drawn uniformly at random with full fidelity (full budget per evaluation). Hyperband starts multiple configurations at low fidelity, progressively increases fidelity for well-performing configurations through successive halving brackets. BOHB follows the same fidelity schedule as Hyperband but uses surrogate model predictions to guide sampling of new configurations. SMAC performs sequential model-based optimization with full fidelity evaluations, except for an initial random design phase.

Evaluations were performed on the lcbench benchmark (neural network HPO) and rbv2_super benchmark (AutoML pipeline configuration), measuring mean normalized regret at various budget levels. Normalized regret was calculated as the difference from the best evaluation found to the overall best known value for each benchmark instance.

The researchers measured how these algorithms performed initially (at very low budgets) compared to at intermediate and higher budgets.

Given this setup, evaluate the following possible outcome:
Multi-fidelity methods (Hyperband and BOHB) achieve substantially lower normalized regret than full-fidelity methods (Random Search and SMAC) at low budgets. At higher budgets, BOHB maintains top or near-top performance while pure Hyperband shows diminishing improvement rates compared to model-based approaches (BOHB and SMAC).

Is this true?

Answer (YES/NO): YES